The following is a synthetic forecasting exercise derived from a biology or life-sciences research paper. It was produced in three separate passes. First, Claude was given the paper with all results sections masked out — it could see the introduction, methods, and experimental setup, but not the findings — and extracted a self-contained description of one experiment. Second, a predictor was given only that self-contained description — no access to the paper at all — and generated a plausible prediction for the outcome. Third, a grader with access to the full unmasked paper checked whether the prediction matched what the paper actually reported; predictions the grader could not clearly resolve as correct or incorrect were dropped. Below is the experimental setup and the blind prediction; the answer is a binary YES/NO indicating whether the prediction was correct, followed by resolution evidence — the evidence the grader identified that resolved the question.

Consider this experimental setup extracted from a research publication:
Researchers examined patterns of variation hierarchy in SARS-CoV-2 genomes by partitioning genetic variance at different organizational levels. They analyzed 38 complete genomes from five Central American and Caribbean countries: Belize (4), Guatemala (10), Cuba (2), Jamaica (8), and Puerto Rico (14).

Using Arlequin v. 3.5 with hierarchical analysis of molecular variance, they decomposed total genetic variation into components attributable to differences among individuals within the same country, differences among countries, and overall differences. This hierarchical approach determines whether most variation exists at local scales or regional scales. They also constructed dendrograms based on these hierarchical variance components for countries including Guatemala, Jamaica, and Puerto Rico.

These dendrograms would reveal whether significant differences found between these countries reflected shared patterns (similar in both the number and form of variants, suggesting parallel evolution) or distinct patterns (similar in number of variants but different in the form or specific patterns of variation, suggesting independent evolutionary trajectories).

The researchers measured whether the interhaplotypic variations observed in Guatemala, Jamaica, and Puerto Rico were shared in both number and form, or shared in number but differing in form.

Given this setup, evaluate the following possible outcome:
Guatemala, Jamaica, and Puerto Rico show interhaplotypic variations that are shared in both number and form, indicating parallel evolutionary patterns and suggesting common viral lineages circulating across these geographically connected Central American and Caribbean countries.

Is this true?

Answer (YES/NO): NO